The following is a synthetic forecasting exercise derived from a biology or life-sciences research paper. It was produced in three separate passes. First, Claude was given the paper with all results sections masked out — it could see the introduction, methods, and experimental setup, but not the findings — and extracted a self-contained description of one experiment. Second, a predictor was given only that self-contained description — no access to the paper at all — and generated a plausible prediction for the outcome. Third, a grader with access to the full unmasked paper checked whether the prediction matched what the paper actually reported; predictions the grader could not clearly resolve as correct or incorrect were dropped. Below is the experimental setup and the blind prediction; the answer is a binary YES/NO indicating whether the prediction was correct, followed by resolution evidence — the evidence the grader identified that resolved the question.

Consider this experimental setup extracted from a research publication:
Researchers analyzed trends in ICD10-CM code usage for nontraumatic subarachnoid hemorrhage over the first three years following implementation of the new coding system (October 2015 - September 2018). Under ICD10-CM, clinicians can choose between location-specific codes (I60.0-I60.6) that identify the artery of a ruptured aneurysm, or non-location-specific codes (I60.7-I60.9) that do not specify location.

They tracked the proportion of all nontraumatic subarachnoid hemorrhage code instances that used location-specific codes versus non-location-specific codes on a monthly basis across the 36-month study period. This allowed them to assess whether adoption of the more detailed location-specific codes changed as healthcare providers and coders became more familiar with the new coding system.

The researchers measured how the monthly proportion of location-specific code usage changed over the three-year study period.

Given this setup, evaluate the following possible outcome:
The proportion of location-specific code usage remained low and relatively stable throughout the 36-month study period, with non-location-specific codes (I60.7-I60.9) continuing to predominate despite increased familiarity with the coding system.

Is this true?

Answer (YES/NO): NO